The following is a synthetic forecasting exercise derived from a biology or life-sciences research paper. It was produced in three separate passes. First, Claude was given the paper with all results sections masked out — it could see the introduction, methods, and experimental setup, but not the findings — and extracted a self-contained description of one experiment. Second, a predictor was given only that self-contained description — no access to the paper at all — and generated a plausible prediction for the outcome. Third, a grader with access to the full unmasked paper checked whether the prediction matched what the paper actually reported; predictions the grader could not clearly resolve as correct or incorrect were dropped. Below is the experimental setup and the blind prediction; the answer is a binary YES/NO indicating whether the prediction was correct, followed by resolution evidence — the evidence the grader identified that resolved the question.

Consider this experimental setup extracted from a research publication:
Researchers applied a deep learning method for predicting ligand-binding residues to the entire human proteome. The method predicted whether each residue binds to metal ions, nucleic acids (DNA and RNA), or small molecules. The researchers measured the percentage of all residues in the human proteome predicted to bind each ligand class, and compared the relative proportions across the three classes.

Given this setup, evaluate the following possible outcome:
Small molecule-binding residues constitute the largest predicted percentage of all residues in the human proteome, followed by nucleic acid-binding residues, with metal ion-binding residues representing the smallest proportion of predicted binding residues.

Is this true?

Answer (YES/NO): YES